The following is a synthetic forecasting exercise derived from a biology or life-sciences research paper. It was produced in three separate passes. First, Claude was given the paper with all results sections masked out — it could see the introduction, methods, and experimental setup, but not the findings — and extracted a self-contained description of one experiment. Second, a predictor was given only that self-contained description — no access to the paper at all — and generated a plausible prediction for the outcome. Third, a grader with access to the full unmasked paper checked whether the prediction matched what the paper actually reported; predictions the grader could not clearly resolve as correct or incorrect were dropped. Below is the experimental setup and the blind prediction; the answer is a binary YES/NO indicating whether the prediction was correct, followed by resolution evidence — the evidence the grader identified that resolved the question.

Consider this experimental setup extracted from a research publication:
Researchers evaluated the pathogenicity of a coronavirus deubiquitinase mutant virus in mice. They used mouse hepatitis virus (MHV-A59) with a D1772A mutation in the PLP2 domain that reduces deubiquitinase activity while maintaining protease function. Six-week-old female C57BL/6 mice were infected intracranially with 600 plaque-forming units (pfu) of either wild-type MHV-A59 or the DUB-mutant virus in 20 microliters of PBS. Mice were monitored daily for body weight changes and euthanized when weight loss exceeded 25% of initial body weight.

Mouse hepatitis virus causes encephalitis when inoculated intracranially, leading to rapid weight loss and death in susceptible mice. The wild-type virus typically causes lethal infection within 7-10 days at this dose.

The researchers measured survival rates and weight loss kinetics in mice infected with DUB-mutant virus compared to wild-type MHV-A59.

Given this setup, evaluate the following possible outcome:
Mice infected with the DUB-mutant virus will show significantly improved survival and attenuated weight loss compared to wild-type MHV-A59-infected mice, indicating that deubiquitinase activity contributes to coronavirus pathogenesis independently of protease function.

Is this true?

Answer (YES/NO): NO